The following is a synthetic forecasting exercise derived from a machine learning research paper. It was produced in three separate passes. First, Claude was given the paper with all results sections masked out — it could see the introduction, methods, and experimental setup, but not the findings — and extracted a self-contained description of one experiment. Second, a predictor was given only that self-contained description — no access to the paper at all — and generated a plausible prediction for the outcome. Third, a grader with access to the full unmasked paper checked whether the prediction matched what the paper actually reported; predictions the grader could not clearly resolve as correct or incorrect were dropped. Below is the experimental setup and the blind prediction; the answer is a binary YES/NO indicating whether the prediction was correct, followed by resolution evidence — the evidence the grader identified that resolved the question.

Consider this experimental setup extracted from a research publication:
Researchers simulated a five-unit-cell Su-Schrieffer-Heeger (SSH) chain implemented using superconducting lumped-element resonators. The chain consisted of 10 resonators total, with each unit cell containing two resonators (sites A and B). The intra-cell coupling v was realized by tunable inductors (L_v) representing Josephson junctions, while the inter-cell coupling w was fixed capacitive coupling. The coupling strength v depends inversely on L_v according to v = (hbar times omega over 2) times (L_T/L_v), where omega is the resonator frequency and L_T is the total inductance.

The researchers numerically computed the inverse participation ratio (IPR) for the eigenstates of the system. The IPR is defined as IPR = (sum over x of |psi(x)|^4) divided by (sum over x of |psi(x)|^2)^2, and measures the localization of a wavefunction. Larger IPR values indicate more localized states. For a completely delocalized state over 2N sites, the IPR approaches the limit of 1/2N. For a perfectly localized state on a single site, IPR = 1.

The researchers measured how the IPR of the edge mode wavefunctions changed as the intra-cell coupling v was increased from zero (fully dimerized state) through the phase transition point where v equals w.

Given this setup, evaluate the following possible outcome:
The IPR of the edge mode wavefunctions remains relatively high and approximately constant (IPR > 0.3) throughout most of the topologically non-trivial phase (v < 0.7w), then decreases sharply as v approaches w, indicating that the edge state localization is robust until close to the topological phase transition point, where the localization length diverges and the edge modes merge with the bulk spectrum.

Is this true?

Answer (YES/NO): NO